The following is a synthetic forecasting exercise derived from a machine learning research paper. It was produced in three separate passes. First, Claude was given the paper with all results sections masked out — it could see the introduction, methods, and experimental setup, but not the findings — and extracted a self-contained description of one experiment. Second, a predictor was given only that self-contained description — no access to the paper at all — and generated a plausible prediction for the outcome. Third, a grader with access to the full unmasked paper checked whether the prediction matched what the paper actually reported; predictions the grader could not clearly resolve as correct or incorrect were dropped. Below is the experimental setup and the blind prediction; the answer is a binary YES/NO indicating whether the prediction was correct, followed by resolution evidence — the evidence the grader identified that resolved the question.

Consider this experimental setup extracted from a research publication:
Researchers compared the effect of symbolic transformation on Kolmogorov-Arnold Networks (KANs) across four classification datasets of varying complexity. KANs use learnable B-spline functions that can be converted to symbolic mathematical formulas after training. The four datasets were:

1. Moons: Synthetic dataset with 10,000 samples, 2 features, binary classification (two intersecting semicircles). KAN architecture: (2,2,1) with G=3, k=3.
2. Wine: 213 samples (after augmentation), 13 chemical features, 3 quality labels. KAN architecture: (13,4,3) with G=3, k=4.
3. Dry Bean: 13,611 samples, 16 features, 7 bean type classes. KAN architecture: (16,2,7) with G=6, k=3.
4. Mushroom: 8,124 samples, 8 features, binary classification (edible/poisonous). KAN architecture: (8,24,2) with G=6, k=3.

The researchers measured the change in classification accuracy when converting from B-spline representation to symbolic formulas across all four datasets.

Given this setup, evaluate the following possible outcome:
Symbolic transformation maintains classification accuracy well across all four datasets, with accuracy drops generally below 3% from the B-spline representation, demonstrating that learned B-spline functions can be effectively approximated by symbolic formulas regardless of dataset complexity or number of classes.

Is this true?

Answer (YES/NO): NO